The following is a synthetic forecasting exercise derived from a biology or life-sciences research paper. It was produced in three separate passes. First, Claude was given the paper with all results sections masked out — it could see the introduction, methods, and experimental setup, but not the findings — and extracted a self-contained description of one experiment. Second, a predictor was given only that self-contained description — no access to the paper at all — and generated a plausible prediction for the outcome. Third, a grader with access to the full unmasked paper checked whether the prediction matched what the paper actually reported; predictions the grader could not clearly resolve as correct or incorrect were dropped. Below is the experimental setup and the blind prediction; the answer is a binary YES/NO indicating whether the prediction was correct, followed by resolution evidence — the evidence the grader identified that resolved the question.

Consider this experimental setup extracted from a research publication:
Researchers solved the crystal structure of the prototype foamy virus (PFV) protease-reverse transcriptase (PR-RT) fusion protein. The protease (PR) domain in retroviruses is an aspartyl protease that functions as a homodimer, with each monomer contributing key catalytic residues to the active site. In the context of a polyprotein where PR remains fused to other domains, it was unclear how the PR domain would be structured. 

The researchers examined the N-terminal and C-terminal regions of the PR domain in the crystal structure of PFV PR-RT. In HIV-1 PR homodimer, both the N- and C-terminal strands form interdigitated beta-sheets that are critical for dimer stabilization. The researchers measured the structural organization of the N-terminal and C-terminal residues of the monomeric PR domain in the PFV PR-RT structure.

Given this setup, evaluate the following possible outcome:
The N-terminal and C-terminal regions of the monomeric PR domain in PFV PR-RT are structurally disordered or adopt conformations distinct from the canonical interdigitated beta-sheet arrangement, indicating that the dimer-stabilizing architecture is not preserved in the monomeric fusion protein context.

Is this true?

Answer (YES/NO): YES